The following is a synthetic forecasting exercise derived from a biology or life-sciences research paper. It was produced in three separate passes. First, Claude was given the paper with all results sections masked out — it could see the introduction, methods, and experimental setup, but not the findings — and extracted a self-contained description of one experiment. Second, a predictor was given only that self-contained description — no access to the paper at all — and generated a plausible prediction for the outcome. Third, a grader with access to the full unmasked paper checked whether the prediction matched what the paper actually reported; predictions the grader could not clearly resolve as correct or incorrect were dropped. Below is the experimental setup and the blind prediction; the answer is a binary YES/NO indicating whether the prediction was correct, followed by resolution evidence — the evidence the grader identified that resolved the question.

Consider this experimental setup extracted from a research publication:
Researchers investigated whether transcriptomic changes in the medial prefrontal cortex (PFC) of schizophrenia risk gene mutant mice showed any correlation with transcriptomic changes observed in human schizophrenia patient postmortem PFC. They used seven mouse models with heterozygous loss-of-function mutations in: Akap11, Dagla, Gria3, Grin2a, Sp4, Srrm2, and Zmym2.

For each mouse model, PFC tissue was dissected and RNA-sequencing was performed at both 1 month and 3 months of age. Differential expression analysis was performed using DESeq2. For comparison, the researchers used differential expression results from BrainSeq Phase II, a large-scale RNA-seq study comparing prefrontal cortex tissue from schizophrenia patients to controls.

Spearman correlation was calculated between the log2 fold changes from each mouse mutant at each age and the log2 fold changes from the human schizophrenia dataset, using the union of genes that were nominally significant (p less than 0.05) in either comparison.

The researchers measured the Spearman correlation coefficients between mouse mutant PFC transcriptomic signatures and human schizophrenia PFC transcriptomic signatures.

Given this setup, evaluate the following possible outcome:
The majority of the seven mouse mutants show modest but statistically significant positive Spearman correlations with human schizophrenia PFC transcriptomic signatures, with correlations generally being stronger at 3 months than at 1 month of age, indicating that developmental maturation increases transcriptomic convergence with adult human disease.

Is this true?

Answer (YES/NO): NO